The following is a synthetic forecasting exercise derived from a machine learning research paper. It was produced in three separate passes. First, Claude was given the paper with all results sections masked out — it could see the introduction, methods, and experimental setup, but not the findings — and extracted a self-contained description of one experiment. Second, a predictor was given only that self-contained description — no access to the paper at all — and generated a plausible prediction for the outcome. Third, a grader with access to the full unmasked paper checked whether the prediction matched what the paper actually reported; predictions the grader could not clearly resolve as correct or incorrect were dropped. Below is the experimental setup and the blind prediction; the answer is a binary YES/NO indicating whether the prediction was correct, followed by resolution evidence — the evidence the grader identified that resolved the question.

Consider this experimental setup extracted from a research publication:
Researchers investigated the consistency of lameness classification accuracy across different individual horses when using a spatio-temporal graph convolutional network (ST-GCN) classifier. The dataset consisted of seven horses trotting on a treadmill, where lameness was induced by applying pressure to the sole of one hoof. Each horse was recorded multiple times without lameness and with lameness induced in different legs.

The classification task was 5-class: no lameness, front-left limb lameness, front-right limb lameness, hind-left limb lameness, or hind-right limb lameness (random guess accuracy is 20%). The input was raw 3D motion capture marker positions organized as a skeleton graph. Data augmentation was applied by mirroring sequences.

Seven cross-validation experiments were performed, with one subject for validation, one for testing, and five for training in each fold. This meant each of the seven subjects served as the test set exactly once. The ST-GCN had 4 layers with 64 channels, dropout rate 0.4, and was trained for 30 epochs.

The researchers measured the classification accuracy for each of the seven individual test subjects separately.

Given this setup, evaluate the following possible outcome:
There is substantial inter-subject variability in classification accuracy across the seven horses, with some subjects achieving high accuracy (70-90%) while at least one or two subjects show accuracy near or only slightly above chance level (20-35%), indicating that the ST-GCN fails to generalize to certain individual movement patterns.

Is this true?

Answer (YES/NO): NO